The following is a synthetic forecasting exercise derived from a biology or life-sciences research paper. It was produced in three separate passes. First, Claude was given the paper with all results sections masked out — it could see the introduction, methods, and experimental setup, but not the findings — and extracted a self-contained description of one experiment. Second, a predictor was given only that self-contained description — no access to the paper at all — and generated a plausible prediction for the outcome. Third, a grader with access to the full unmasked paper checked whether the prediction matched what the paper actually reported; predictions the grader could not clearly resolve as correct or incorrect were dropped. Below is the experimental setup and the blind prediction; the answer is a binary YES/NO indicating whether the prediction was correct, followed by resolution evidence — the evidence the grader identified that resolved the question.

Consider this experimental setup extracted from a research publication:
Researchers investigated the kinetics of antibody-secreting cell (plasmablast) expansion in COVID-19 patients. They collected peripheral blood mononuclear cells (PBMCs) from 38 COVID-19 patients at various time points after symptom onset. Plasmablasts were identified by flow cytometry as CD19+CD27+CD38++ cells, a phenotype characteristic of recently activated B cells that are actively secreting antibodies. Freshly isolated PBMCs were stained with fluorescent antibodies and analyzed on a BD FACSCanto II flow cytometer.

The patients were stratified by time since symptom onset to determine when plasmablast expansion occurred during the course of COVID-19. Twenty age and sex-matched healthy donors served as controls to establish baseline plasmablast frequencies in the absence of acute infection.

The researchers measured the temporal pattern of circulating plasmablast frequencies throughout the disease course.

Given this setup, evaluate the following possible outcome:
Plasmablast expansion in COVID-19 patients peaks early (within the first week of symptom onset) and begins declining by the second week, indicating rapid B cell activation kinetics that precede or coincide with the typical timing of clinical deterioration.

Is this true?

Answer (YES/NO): NO